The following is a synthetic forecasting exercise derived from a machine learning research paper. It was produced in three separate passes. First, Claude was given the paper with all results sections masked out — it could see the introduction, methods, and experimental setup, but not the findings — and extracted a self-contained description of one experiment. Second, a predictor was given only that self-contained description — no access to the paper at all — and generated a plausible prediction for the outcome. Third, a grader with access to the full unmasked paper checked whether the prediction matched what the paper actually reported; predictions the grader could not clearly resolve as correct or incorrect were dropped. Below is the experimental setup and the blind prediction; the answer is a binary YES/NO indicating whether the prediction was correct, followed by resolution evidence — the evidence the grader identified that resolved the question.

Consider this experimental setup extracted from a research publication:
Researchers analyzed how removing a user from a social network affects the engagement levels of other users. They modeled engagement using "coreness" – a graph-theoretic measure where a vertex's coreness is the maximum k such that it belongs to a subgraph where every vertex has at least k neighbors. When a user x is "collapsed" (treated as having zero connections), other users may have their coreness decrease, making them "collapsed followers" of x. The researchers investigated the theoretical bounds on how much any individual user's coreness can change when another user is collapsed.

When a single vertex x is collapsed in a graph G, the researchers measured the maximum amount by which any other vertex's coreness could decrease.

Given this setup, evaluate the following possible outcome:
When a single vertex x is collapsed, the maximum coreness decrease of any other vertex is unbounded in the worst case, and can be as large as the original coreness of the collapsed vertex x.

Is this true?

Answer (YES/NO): NO